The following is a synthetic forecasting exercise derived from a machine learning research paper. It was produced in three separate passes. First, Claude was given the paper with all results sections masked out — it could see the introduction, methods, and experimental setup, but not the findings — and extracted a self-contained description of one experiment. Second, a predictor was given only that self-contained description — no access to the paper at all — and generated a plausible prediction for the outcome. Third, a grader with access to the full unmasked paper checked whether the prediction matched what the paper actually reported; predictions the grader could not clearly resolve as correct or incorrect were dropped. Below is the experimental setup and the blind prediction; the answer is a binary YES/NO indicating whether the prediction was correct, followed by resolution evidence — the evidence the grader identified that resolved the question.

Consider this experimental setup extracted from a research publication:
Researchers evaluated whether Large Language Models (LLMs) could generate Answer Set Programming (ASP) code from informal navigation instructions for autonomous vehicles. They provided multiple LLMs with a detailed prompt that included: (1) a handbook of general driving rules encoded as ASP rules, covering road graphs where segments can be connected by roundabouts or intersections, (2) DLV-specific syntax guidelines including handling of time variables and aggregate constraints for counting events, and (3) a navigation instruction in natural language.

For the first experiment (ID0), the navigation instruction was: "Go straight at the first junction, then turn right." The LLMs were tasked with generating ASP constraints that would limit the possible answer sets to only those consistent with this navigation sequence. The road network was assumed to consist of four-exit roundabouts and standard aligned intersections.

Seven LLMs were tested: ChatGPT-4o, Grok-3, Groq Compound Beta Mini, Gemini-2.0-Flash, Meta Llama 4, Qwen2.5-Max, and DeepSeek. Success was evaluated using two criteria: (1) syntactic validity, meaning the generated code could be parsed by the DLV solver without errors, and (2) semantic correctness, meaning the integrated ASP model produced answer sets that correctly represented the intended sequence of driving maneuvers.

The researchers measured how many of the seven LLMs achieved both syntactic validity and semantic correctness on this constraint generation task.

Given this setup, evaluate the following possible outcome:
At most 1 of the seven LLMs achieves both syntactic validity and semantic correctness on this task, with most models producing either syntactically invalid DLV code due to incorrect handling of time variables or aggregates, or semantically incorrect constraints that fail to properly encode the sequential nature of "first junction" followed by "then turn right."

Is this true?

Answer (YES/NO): NO